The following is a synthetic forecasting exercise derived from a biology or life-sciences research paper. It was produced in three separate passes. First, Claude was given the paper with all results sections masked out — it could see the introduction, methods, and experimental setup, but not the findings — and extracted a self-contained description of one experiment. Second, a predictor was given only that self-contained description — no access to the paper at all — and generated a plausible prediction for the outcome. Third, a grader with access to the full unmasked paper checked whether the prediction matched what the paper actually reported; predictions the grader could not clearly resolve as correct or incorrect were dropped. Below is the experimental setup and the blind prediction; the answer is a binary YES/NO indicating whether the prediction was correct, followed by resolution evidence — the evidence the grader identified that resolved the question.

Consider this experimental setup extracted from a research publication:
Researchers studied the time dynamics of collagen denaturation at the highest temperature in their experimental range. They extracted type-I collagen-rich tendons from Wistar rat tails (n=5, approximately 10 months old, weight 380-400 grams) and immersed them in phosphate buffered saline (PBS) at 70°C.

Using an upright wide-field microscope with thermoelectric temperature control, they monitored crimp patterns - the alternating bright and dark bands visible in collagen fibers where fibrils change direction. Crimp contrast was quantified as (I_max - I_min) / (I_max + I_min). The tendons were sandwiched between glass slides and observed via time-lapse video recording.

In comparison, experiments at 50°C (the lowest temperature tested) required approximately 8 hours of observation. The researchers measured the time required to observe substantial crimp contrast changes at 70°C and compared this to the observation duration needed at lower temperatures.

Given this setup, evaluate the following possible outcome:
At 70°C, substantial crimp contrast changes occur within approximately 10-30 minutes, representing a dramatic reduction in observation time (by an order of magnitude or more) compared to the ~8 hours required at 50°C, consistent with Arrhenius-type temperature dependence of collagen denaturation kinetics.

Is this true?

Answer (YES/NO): NO